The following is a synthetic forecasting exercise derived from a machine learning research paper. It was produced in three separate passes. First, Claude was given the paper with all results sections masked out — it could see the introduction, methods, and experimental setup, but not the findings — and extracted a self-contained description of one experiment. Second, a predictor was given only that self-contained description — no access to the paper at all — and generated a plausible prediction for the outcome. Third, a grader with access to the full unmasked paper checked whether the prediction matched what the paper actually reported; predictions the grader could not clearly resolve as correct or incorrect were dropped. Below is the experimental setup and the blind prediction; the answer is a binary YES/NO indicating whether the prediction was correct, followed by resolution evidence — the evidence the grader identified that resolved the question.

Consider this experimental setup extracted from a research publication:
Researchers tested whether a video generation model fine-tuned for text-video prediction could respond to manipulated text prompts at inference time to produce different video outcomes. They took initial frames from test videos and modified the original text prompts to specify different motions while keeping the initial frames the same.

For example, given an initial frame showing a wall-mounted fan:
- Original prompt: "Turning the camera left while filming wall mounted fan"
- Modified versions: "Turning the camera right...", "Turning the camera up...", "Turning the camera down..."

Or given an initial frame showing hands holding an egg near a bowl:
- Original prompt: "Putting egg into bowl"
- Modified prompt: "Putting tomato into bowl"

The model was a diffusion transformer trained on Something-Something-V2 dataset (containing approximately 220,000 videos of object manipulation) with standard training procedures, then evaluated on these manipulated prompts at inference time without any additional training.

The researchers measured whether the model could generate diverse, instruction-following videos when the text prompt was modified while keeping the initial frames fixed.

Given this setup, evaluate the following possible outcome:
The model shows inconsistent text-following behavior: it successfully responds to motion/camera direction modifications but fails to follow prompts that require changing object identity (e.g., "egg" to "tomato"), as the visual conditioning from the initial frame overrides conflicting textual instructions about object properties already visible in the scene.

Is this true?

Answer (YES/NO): NO